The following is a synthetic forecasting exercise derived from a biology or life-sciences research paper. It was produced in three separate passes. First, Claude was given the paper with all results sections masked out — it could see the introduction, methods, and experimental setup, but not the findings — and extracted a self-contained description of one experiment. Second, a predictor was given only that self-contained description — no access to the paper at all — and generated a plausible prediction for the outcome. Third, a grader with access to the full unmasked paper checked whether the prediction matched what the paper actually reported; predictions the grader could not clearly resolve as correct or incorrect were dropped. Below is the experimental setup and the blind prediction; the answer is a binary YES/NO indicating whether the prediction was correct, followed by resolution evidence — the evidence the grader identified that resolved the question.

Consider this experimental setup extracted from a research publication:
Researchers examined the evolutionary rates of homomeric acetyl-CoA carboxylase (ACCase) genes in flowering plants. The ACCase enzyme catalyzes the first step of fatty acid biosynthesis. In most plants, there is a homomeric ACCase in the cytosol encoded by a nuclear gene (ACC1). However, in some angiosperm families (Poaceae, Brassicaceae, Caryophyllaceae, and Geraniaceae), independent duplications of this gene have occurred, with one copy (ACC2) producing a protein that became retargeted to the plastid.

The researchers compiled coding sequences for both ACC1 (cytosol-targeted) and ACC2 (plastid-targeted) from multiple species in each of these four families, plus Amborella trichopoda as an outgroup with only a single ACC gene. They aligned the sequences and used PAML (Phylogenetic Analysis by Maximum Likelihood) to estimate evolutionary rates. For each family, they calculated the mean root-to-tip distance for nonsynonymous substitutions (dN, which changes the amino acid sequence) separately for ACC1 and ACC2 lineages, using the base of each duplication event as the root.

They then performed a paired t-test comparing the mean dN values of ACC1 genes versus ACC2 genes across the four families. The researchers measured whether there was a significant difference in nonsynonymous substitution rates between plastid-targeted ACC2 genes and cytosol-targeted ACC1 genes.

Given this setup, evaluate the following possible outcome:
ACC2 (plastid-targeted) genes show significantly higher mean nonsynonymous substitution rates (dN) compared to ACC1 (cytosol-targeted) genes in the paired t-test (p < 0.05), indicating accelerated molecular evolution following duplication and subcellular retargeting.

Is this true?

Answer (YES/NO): YES